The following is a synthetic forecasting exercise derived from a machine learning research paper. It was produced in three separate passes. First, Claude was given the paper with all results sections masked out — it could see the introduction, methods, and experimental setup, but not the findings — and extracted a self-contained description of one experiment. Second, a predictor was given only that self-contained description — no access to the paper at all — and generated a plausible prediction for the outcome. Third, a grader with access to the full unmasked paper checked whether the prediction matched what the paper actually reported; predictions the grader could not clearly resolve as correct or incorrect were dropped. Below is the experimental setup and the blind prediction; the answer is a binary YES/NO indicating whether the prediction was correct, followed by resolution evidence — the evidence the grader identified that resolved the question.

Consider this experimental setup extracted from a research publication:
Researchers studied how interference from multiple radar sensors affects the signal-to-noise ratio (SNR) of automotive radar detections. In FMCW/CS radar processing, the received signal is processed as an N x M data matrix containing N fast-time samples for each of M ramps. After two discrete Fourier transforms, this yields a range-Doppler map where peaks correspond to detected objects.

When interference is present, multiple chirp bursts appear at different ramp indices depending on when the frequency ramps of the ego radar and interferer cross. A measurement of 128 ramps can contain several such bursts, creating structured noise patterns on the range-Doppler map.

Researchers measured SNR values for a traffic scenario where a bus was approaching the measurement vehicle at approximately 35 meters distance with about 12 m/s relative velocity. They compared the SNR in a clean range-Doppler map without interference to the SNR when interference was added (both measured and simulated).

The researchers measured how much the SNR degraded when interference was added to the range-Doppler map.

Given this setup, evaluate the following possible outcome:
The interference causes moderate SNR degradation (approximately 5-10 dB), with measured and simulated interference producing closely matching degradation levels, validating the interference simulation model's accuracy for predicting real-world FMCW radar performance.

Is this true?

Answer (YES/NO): NO